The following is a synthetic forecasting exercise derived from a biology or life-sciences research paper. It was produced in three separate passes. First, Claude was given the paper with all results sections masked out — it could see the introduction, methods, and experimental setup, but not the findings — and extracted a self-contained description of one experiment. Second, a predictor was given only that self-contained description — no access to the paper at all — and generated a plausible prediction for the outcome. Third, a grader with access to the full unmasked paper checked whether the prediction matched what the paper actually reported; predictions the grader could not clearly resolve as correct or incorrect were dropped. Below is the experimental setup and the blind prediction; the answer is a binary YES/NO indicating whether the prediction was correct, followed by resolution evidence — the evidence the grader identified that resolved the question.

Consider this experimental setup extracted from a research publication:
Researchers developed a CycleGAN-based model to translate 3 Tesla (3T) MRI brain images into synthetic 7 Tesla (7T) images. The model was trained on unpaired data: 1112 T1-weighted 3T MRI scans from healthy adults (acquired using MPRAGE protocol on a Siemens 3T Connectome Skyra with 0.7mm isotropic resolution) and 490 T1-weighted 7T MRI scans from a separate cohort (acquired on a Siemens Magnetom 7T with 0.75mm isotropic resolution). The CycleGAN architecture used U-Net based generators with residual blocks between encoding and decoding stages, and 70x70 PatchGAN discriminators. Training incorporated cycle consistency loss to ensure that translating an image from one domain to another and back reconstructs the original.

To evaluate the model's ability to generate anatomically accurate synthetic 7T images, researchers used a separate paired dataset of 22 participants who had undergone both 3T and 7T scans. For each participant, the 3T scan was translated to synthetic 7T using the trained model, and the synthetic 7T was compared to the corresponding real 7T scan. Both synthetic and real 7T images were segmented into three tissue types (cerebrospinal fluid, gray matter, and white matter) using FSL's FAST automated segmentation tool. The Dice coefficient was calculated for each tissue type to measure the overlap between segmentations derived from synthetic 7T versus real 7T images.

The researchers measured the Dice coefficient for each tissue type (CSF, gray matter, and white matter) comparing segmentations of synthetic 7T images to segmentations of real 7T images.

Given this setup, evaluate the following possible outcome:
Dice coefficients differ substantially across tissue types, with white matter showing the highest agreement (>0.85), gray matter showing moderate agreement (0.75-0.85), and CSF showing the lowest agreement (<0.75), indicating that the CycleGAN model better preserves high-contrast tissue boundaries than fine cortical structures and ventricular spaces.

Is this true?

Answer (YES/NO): NO